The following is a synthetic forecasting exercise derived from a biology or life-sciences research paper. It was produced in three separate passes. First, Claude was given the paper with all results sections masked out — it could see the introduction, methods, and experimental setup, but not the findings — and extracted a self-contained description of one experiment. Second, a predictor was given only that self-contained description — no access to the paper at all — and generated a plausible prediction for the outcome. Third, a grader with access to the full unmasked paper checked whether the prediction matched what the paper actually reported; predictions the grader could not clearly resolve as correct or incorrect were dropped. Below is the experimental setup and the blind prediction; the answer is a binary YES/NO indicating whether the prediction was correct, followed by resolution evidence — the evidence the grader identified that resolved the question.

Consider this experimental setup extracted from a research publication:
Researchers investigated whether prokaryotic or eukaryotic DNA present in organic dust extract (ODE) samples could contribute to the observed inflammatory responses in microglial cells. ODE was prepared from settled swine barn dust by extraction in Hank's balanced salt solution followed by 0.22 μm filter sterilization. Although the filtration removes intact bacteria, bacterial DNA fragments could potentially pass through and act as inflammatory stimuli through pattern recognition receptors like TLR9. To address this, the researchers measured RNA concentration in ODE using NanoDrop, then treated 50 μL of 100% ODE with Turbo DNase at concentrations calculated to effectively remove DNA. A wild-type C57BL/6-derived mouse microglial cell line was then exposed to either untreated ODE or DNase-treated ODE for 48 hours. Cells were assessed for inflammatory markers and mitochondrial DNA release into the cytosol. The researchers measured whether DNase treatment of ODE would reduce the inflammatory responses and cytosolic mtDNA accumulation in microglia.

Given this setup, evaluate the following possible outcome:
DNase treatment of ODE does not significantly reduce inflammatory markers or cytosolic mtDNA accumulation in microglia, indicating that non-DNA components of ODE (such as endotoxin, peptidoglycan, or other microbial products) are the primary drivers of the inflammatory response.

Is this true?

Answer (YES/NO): YES